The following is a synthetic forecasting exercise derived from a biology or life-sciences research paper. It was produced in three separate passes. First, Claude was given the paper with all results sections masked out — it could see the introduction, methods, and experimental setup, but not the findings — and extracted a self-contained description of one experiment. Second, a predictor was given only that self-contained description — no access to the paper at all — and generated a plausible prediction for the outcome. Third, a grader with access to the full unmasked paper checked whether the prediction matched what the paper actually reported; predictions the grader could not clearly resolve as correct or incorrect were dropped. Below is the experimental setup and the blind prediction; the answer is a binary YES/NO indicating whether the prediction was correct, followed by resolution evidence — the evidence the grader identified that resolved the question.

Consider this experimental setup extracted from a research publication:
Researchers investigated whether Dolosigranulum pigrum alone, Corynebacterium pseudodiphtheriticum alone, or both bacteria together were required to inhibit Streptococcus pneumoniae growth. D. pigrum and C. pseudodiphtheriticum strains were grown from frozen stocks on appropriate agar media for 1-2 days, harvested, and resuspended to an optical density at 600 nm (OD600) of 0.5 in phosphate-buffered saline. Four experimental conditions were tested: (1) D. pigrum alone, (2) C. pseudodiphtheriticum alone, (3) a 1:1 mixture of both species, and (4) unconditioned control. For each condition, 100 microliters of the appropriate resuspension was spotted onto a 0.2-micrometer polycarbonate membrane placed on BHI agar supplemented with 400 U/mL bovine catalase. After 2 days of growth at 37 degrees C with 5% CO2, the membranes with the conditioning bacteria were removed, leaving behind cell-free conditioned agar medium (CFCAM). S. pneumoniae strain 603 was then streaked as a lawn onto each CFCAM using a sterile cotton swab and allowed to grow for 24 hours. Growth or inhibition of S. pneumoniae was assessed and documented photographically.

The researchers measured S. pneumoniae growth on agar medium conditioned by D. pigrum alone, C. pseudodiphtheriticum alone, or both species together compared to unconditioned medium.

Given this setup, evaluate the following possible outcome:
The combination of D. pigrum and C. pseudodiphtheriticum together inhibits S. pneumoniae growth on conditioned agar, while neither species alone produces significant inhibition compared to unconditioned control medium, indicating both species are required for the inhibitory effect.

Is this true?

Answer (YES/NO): YES